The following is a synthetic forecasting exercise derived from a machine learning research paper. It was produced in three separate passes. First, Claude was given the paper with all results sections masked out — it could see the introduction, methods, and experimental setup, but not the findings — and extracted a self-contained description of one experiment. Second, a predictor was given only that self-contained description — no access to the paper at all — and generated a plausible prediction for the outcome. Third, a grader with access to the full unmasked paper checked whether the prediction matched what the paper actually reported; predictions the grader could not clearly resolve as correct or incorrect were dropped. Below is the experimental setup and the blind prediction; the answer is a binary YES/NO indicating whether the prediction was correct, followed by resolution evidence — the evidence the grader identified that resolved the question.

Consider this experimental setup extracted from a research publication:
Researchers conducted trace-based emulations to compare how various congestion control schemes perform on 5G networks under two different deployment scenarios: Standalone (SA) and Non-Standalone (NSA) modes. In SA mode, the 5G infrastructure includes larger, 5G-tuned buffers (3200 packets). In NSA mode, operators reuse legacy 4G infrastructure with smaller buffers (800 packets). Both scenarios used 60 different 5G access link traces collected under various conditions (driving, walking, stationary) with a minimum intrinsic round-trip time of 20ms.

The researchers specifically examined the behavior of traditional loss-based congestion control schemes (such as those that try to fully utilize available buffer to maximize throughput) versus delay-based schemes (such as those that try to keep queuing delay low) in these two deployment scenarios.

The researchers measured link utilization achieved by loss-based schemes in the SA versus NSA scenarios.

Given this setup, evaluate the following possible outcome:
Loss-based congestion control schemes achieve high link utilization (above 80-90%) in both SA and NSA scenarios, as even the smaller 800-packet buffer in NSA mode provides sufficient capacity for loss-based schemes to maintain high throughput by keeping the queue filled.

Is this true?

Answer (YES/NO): NO